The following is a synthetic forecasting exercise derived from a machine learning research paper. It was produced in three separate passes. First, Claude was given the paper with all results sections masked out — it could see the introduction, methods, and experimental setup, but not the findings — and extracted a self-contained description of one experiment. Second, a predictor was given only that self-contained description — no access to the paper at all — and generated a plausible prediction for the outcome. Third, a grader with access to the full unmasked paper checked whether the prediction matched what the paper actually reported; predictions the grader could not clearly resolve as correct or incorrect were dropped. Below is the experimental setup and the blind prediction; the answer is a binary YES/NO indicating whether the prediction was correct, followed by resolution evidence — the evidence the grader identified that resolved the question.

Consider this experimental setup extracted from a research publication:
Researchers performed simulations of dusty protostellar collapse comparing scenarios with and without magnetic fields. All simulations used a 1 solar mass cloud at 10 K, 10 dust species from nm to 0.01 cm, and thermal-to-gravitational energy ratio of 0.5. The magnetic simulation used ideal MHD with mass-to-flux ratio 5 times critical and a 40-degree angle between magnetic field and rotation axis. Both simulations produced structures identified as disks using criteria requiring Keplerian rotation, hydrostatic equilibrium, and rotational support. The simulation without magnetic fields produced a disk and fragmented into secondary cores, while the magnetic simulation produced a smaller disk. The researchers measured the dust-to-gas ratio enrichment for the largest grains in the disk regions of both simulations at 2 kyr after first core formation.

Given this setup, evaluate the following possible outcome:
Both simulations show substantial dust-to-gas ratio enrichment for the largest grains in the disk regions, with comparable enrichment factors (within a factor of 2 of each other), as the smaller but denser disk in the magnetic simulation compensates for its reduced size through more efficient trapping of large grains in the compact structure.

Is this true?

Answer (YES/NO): NO